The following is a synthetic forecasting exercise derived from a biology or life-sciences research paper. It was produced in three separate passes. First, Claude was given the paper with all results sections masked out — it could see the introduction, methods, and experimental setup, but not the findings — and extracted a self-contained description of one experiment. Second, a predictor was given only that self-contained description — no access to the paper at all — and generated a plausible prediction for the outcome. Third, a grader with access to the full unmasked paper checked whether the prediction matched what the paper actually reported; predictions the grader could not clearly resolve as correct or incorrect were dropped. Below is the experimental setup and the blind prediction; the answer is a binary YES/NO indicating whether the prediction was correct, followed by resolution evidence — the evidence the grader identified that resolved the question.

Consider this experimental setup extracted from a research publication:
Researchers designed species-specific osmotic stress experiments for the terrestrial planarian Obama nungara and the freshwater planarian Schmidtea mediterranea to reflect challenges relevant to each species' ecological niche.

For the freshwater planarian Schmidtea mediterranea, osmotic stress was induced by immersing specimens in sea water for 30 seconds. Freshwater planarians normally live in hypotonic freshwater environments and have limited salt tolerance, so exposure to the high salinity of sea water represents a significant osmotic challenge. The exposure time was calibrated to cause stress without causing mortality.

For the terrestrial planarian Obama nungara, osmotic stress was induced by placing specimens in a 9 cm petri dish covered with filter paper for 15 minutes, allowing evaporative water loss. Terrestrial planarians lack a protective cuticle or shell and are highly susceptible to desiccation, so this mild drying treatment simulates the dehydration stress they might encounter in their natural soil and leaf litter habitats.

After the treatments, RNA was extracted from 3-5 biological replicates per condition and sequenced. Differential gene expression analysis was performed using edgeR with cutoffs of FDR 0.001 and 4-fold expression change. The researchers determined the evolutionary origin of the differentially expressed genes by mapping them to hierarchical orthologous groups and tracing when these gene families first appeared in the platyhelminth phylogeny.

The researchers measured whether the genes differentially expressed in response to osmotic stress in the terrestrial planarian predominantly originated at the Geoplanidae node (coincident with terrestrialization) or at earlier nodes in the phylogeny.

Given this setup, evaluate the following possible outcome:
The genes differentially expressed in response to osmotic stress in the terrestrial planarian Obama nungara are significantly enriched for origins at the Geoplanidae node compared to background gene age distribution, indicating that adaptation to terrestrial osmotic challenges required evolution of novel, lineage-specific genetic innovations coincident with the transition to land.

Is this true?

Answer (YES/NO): NO